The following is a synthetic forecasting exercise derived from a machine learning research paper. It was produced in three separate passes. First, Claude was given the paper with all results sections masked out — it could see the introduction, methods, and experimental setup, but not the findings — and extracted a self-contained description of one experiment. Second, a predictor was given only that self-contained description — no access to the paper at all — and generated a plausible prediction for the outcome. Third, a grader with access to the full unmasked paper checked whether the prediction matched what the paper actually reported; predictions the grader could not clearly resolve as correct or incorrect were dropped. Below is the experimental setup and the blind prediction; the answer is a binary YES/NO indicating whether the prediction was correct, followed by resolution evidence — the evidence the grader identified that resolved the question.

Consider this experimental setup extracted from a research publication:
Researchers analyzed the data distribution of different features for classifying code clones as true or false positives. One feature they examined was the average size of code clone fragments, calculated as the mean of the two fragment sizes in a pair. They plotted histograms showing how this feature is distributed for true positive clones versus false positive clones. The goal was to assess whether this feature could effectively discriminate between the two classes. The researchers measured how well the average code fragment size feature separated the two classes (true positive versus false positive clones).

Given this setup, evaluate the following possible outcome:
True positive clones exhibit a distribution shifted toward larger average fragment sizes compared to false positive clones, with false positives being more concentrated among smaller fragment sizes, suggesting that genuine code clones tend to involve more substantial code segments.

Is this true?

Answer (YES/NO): NO